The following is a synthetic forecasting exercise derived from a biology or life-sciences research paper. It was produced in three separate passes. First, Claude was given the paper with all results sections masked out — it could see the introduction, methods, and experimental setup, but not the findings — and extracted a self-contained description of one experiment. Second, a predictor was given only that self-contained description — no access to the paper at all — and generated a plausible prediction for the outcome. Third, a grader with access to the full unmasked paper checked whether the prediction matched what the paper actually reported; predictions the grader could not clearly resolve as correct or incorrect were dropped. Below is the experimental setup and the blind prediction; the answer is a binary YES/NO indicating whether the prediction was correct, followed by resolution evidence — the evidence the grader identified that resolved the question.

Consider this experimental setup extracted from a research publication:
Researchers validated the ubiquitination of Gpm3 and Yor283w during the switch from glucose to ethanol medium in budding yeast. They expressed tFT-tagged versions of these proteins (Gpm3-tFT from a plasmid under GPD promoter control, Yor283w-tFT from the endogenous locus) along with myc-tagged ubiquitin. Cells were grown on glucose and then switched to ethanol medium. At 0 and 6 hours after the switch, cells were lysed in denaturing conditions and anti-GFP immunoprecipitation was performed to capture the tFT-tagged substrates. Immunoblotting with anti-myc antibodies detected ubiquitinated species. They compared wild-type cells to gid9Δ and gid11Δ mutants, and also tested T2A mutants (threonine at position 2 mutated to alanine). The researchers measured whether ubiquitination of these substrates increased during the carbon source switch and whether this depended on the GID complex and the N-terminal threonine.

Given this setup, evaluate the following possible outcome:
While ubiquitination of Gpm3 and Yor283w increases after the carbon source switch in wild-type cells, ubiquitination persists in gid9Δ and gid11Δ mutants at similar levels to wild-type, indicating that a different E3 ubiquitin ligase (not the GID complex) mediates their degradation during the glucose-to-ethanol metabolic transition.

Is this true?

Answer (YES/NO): NO